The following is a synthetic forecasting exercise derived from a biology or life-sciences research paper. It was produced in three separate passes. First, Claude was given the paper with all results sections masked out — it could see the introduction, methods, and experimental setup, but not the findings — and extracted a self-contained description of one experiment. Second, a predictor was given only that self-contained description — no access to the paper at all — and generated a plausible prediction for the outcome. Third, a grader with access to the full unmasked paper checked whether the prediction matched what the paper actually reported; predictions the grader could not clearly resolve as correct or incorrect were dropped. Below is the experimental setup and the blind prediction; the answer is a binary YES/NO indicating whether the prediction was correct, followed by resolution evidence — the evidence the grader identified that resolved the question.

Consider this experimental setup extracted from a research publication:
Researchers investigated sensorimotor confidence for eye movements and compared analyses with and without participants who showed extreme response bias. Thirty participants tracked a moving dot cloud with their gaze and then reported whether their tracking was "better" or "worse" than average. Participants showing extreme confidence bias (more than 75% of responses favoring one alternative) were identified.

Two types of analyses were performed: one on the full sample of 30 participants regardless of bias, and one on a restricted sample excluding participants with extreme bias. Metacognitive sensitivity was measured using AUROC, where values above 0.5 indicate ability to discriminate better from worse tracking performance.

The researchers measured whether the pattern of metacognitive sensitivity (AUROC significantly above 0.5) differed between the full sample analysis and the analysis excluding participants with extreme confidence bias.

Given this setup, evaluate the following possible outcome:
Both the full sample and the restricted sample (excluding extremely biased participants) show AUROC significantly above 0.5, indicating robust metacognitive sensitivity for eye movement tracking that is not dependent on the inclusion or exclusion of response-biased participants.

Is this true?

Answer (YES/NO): YES